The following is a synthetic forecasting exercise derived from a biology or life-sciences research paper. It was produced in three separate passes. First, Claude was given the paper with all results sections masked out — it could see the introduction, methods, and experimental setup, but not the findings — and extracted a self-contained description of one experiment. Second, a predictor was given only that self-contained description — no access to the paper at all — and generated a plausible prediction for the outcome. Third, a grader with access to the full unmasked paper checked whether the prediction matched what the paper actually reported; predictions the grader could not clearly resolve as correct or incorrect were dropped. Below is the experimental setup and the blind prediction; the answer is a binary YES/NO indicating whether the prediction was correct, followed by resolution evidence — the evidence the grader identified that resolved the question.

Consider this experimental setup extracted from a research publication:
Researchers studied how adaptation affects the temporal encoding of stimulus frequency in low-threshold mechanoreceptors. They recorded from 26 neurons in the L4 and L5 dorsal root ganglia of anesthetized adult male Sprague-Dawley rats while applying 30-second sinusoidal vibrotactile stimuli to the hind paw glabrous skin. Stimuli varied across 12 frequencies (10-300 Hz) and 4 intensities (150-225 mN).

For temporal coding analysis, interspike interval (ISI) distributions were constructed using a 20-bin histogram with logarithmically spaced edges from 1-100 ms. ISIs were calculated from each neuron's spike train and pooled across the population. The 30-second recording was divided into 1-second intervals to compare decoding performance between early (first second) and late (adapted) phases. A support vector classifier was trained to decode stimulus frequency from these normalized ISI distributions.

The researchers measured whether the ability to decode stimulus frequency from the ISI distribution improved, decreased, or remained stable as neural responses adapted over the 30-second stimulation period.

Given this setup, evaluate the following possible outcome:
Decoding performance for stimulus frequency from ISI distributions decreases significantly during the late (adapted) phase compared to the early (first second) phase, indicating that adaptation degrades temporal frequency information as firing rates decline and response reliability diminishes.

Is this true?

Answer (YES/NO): NO